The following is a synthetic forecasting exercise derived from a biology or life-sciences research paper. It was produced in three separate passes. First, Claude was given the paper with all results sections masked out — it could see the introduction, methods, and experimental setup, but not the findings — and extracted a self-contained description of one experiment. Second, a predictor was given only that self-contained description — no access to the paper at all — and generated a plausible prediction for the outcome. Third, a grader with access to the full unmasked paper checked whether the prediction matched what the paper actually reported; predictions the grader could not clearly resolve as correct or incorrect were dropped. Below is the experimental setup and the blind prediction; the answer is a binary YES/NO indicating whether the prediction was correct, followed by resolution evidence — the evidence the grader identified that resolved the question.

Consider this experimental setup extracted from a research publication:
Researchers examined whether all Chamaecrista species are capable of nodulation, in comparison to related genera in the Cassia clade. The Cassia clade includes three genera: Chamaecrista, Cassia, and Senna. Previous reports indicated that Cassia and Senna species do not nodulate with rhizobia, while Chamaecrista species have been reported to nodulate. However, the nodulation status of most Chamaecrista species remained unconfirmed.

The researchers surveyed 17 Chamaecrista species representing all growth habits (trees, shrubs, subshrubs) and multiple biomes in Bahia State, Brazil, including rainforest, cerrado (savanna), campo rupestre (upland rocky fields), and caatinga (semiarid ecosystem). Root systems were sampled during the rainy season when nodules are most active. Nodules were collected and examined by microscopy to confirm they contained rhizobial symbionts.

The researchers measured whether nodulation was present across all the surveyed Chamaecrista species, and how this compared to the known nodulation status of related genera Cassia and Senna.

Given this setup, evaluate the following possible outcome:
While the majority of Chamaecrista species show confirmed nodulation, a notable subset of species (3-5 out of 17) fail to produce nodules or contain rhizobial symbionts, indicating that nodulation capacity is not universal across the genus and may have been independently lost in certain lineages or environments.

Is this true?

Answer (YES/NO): NO